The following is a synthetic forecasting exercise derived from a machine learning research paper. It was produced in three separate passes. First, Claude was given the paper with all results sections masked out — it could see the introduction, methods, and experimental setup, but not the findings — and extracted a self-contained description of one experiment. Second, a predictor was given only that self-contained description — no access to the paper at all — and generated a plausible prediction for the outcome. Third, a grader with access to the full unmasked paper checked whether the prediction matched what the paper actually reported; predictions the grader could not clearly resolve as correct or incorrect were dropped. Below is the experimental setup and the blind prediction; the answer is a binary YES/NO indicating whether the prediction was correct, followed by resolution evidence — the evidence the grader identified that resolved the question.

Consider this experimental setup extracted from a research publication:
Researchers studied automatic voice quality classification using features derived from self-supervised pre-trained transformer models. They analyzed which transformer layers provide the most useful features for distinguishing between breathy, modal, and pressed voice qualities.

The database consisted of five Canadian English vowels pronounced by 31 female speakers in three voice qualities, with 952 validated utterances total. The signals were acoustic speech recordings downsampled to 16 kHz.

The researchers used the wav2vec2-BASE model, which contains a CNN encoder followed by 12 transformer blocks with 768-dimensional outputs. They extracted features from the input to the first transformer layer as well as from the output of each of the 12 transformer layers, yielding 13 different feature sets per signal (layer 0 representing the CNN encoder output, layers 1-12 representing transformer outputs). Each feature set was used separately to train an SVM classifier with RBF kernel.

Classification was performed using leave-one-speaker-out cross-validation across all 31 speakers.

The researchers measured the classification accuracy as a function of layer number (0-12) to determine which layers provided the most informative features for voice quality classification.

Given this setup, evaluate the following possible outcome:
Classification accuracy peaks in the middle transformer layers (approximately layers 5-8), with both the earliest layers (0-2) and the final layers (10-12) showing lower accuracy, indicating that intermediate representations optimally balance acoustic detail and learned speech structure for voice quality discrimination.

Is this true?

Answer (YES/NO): NO